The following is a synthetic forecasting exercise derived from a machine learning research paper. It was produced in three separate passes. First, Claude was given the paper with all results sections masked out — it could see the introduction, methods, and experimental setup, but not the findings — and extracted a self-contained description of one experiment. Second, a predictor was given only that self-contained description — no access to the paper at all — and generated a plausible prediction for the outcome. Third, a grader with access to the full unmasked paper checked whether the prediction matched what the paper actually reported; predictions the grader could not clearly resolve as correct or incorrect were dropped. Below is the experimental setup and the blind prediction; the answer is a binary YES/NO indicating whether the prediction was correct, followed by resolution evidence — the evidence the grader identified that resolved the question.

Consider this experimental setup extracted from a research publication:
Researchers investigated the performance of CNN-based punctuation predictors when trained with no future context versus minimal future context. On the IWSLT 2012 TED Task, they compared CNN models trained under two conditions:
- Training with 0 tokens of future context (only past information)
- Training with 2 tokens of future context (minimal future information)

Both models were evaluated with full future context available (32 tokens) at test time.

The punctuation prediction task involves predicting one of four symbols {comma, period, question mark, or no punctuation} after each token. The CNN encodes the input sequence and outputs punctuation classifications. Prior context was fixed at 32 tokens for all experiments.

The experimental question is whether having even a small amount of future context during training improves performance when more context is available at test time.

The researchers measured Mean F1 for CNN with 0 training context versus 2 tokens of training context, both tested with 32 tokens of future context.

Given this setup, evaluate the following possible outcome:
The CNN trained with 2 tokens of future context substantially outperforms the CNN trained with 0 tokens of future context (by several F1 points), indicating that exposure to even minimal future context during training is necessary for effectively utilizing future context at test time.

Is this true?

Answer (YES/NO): NO